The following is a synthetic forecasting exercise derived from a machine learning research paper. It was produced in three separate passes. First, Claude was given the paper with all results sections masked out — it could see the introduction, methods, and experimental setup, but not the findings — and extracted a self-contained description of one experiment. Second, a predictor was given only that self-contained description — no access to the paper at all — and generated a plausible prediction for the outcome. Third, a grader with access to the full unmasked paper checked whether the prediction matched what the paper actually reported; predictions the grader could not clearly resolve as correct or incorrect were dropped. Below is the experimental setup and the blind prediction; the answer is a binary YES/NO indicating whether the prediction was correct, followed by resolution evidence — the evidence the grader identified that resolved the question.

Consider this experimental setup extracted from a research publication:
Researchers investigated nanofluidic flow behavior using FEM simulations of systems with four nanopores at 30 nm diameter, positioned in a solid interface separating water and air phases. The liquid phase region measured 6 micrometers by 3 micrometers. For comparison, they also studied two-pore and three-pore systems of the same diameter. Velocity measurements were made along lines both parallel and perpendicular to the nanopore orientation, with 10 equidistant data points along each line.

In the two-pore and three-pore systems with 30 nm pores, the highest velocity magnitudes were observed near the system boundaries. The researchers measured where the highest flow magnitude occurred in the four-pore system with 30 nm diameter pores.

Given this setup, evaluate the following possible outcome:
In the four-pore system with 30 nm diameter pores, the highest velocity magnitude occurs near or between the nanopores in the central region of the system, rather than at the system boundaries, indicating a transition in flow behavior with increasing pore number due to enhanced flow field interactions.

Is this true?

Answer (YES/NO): YES